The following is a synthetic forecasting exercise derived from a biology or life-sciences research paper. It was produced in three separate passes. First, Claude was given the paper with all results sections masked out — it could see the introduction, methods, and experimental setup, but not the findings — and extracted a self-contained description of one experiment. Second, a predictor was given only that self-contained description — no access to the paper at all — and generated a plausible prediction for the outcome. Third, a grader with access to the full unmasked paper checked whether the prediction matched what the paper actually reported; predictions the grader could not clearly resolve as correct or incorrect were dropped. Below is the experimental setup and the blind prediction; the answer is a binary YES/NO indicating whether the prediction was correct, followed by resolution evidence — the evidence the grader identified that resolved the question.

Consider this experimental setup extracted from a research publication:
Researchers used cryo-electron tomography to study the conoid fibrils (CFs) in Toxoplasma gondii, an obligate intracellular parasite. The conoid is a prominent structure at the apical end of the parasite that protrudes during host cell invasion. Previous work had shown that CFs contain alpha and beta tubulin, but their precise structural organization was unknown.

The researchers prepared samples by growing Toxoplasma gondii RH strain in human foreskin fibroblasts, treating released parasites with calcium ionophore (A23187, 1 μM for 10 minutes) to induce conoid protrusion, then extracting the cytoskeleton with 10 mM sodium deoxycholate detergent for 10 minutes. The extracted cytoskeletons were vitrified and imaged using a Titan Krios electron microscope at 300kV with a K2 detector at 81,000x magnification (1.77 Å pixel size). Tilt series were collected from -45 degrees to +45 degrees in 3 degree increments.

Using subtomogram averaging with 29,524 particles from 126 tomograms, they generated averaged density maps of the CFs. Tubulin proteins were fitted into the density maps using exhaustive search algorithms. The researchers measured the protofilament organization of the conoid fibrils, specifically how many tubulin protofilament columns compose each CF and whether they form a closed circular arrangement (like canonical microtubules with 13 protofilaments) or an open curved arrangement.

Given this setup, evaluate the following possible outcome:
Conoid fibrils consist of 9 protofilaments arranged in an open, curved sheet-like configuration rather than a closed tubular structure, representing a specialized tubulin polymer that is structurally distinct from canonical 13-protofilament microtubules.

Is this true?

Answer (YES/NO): YES